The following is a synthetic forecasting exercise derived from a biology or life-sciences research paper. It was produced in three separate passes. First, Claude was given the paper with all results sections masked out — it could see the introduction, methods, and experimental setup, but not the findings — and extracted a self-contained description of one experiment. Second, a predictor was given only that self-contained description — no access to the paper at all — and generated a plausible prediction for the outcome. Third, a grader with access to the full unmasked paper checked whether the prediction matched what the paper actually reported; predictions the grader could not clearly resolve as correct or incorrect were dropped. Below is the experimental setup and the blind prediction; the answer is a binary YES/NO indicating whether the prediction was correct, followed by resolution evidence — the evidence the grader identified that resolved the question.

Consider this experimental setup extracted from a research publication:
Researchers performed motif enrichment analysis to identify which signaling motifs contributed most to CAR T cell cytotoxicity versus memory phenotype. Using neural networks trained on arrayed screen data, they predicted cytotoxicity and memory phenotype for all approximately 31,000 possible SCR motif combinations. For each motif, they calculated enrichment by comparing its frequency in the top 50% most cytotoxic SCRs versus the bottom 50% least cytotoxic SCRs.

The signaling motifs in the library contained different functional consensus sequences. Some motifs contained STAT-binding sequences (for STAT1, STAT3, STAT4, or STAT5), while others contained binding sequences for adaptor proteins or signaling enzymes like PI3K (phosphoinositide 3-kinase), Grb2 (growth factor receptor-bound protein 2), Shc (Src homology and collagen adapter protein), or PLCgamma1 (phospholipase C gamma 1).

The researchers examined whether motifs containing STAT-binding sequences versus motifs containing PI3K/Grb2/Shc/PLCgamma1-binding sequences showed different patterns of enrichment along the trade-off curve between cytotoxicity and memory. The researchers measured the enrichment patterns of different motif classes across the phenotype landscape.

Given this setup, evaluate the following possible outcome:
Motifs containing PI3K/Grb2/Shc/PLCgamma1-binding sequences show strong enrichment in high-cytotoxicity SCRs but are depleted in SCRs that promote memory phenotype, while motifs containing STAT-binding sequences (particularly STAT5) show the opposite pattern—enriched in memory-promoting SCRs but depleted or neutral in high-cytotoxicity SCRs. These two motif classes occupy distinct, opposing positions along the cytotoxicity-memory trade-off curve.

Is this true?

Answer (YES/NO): NO